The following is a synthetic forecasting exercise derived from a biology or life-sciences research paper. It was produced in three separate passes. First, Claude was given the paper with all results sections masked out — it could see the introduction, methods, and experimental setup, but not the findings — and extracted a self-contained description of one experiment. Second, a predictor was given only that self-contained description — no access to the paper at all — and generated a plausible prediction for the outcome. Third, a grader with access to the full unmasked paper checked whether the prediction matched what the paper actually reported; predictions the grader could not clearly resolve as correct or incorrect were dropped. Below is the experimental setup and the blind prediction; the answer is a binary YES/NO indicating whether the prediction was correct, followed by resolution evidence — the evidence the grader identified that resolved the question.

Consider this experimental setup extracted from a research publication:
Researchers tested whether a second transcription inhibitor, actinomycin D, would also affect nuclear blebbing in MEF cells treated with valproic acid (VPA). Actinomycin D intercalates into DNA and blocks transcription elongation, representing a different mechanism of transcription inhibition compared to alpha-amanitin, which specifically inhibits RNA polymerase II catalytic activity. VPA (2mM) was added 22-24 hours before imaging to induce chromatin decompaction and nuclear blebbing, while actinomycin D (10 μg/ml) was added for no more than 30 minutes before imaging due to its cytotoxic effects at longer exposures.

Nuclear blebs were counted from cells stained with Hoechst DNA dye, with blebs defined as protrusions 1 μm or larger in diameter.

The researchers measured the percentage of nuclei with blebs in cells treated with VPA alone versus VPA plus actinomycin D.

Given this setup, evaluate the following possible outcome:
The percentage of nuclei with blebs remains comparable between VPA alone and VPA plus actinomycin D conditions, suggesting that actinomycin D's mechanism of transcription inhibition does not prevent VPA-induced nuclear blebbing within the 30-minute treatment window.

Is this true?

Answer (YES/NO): NO